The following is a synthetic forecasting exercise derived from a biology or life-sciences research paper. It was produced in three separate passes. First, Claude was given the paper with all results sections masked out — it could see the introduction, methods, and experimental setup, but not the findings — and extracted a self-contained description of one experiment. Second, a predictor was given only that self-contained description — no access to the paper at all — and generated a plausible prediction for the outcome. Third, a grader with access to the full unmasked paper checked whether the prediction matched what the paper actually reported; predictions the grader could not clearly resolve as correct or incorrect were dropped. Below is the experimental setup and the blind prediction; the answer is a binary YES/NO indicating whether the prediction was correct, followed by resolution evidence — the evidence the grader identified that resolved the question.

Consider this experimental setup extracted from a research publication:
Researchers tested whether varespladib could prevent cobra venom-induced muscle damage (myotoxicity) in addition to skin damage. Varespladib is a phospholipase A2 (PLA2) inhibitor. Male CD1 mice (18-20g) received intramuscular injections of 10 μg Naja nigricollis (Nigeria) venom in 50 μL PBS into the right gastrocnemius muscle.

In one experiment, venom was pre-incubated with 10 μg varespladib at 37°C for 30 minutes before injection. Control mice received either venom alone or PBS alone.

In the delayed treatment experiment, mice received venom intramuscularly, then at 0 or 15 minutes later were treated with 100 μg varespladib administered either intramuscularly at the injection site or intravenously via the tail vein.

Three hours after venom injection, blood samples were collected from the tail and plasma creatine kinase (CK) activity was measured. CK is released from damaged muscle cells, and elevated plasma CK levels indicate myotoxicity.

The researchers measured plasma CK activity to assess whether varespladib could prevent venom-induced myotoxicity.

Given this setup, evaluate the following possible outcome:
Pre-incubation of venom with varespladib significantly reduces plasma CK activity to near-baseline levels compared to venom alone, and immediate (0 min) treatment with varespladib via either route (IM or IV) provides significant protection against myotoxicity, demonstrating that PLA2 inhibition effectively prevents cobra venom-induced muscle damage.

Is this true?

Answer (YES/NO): NO